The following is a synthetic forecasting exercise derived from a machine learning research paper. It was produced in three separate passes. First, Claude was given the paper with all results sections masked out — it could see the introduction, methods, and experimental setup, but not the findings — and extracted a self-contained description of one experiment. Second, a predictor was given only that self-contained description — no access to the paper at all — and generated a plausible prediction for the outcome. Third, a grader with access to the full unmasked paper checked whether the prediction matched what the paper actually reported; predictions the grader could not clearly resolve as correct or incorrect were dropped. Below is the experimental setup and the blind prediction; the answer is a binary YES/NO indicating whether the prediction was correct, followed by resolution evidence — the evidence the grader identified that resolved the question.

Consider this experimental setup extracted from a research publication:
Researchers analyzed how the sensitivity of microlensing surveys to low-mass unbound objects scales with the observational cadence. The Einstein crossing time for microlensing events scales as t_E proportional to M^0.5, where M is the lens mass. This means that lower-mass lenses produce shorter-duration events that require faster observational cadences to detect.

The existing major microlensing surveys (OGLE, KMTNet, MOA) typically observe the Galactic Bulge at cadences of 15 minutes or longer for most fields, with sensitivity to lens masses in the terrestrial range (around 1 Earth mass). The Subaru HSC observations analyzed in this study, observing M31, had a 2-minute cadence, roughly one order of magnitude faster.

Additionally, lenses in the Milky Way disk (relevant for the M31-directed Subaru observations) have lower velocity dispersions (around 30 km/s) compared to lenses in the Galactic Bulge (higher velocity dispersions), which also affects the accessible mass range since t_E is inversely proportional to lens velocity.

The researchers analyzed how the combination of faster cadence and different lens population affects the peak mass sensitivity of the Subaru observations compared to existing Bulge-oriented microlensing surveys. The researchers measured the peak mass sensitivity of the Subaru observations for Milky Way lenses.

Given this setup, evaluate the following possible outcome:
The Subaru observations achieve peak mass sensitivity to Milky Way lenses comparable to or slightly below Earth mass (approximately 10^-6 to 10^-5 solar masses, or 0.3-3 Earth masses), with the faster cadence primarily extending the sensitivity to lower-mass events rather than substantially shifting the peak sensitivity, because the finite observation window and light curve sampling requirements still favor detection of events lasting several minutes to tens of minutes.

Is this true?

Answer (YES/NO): NO